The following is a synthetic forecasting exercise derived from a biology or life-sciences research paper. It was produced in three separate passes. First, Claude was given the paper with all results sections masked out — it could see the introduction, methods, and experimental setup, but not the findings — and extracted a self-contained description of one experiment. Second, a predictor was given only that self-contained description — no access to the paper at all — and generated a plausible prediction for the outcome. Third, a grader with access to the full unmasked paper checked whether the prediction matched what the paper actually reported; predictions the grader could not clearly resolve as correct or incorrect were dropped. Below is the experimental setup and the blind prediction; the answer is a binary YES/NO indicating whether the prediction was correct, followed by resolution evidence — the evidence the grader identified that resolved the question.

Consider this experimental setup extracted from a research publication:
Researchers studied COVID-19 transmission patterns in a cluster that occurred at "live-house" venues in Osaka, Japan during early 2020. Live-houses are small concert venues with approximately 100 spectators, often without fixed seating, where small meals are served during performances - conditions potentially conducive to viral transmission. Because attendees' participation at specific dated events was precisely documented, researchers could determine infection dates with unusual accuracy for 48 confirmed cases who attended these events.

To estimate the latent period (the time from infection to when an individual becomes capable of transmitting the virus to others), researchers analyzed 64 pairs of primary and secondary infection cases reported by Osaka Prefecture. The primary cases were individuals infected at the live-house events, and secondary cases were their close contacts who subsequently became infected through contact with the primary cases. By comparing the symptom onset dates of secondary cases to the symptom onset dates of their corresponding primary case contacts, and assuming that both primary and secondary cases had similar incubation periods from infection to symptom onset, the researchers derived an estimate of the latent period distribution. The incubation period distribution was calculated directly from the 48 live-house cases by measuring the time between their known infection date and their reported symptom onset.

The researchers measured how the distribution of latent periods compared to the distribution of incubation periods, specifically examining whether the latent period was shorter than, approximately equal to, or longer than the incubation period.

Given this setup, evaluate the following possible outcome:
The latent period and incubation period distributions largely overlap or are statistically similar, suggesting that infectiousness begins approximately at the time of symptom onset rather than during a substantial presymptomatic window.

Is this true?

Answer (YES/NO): NO